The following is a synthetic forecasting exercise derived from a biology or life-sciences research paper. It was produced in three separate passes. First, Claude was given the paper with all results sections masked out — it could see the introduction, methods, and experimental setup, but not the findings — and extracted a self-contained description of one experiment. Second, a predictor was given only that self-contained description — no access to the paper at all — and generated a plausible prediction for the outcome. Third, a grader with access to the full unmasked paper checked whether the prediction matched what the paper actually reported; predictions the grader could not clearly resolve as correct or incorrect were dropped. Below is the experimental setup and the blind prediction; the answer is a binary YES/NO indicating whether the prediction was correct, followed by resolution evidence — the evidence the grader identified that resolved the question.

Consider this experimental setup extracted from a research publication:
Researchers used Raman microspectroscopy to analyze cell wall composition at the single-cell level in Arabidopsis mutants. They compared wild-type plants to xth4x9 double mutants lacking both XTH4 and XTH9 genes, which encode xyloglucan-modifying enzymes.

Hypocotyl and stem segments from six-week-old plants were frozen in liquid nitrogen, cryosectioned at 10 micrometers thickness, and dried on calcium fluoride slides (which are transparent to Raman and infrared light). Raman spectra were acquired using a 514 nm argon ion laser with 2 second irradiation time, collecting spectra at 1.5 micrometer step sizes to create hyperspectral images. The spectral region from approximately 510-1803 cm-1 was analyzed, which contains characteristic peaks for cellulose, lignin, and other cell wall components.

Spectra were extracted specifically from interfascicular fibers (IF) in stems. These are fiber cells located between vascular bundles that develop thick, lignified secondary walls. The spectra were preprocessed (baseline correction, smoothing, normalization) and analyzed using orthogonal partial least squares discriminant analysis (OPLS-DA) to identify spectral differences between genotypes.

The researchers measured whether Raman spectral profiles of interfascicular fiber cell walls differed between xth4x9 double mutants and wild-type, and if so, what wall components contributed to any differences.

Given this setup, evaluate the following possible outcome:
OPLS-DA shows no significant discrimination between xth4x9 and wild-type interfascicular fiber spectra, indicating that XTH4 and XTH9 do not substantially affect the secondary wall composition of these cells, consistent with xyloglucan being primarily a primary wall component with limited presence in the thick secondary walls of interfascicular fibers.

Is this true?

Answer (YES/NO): NO